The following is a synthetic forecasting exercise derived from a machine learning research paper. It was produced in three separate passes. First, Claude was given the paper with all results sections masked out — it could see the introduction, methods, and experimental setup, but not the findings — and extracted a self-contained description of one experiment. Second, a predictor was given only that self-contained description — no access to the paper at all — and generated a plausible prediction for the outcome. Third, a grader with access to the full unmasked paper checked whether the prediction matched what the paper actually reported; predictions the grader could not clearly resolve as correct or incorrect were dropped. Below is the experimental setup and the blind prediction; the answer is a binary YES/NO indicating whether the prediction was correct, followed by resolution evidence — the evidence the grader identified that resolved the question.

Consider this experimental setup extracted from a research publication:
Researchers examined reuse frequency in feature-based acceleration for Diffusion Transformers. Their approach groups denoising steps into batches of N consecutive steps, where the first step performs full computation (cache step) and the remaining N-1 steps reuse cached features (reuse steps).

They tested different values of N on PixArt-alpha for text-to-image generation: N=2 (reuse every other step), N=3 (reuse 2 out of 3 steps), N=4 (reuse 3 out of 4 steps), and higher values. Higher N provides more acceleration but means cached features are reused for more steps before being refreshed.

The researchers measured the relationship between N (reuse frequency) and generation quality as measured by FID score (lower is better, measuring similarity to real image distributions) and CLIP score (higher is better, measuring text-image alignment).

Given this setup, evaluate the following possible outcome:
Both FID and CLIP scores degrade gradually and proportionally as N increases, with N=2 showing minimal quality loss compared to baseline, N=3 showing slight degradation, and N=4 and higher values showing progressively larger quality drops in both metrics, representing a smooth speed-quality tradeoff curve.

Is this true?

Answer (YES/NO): NO